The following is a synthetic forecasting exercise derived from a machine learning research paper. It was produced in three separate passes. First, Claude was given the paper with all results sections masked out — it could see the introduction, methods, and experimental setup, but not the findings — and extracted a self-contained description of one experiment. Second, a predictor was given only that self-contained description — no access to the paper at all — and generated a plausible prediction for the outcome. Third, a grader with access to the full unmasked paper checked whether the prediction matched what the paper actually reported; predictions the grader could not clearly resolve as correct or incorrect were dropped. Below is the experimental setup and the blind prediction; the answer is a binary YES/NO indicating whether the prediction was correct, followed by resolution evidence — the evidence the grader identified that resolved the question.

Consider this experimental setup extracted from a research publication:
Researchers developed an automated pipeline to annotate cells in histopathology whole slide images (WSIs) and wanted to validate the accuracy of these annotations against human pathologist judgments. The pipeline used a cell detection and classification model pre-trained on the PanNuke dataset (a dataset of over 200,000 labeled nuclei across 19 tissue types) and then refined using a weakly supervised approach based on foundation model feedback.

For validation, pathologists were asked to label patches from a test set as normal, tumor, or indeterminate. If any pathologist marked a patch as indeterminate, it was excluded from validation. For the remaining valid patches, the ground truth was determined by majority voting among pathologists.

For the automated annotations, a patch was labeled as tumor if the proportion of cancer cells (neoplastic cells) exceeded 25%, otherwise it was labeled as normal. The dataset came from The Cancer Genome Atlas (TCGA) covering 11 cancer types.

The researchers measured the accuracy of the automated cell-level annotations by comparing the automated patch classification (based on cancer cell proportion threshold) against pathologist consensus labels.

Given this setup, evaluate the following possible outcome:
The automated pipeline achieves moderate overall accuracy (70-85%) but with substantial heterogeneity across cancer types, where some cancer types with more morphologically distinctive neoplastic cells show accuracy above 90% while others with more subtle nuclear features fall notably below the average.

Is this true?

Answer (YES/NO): NO